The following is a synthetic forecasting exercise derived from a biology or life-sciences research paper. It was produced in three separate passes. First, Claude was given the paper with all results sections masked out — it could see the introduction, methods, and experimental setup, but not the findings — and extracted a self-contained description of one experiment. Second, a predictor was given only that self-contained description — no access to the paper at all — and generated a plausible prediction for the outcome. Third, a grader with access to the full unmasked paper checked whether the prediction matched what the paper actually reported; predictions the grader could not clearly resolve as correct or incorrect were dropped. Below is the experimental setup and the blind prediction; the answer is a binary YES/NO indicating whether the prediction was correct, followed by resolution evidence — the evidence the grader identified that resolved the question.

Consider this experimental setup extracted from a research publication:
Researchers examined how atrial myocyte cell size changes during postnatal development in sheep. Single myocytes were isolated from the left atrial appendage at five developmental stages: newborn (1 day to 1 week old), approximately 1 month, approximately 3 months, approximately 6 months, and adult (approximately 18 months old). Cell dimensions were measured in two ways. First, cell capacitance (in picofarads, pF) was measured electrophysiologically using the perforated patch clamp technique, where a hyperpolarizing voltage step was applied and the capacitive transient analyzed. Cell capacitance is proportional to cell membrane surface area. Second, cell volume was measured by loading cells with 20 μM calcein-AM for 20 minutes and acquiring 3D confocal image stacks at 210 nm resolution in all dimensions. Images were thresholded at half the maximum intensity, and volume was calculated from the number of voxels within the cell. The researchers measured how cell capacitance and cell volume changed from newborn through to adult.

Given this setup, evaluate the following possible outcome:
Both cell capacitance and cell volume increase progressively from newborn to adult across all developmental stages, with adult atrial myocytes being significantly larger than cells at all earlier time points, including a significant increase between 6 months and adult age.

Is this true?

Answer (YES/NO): NO